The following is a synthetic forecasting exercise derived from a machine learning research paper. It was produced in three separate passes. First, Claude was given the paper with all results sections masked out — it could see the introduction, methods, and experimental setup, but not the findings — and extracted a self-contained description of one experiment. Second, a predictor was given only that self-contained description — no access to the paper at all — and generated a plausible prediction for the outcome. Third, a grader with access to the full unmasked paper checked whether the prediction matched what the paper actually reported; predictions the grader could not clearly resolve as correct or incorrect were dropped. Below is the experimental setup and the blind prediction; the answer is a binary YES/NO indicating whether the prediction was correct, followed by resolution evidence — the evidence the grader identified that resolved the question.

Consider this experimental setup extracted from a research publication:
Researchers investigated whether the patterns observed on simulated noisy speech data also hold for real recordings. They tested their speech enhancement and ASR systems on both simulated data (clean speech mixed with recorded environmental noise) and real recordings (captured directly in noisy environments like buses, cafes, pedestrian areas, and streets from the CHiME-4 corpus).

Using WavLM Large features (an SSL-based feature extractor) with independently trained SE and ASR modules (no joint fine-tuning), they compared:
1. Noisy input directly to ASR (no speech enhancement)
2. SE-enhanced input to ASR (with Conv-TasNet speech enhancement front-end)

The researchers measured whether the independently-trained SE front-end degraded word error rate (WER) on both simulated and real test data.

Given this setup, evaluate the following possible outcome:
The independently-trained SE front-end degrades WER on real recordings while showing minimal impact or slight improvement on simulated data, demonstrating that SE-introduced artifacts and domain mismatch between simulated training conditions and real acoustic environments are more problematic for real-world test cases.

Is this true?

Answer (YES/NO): NO